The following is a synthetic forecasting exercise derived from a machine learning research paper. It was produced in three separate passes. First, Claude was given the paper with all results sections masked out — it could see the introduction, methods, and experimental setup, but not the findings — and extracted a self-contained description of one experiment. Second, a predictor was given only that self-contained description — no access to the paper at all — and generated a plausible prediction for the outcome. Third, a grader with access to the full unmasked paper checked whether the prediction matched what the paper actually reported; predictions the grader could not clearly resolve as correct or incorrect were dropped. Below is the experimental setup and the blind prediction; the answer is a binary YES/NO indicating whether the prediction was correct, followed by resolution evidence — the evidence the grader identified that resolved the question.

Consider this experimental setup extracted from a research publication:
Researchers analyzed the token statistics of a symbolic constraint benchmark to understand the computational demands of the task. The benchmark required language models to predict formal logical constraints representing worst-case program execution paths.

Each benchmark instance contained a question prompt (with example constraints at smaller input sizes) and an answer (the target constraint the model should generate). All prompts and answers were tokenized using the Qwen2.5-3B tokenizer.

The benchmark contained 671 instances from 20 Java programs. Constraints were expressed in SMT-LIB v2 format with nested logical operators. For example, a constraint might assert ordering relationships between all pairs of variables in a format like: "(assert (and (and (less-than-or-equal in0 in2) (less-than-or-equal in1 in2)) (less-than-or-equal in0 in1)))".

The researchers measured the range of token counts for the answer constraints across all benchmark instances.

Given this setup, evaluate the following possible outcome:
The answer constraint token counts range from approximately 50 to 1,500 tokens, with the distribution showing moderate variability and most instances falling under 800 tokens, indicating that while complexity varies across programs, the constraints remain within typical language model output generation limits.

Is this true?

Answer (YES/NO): NO